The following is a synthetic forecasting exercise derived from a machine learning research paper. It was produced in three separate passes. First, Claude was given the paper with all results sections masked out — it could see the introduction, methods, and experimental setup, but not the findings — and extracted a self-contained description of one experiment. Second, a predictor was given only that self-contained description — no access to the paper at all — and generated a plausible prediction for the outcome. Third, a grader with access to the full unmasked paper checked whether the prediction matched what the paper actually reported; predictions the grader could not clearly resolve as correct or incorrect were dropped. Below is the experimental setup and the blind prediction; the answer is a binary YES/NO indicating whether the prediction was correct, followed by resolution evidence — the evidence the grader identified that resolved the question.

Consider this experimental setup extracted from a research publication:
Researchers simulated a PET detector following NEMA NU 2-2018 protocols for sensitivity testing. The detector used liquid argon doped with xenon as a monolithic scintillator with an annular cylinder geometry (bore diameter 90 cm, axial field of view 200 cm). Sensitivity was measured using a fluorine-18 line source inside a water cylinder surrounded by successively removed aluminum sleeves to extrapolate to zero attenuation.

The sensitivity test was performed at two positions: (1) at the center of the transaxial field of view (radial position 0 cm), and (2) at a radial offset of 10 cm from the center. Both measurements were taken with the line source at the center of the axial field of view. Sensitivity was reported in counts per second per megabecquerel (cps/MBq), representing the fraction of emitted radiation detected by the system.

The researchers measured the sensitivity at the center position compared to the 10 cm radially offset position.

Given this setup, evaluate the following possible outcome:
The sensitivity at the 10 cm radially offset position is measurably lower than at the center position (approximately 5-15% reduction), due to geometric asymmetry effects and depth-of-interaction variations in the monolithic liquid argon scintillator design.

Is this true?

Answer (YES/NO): YES